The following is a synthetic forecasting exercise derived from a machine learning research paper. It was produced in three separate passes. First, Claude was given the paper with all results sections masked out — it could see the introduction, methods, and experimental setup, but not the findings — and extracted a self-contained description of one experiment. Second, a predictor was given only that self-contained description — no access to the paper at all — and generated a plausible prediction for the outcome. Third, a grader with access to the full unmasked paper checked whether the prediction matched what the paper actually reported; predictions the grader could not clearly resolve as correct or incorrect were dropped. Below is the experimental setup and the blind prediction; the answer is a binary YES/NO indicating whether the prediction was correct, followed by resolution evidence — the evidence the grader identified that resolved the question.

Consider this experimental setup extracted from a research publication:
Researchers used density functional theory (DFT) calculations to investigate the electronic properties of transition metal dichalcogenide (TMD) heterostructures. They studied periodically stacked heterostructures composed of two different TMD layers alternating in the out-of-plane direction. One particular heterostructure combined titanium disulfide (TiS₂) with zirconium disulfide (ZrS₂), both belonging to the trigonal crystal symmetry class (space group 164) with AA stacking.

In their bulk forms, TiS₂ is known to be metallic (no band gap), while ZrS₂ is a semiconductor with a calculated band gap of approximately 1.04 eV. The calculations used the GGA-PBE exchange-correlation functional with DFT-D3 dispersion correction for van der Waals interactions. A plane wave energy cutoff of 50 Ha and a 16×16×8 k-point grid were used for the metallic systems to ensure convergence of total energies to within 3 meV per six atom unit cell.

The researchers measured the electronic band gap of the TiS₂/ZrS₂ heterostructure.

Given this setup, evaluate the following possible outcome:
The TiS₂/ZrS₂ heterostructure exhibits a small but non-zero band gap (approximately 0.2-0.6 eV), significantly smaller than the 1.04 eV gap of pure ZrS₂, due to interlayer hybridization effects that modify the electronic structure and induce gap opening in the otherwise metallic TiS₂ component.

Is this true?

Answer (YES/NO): NO